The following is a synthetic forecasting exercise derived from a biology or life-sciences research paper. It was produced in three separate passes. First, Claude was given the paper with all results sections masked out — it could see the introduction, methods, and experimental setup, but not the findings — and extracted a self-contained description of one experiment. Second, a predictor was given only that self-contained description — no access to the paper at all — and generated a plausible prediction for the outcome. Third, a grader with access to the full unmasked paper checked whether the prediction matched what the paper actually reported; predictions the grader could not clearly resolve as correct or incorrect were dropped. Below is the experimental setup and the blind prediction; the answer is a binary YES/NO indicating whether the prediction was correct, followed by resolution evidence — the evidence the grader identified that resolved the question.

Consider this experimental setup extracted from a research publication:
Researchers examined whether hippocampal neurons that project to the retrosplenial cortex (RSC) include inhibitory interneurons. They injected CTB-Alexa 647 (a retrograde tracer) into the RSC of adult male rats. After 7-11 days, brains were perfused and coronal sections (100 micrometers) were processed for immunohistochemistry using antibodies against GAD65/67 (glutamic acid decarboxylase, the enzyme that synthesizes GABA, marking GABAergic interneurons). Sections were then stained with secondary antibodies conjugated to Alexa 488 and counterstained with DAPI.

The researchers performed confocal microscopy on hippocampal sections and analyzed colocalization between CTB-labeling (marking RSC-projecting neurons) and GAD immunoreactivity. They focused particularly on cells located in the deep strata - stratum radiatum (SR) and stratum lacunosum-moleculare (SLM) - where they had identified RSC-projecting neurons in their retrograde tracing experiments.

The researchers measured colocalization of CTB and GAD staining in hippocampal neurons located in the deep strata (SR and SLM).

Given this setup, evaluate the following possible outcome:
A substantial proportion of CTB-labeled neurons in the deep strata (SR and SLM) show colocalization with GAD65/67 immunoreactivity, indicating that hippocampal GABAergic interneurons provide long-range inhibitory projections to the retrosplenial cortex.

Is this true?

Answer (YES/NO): YES